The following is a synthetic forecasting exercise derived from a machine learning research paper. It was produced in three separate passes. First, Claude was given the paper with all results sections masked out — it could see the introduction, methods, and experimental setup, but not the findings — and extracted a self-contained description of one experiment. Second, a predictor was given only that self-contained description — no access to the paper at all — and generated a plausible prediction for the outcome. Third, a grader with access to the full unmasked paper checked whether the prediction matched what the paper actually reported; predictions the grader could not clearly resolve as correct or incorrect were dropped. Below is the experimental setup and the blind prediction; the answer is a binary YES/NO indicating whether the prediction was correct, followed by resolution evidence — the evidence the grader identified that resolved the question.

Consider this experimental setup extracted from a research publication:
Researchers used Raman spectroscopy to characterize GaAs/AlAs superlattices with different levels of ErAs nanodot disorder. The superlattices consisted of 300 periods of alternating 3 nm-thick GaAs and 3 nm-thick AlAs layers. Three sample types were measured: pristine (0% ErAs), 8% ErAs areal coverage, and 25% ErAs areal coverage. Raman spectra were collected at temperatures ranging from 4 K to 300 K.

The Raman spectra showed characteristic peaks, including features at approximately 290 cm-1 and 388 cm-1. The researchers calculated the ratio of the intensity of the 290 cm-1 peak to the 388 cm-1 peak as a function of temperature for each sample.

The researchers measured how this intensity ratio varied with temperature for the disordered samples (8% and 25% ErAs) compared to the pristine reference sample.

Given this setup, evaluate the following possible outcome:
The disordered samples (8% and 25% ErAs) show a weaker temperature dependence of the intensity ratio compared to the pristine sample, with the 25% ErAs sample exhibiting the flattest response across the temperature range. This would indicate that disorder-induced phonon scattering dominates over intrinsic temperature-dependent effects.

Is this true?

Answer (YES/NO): NO